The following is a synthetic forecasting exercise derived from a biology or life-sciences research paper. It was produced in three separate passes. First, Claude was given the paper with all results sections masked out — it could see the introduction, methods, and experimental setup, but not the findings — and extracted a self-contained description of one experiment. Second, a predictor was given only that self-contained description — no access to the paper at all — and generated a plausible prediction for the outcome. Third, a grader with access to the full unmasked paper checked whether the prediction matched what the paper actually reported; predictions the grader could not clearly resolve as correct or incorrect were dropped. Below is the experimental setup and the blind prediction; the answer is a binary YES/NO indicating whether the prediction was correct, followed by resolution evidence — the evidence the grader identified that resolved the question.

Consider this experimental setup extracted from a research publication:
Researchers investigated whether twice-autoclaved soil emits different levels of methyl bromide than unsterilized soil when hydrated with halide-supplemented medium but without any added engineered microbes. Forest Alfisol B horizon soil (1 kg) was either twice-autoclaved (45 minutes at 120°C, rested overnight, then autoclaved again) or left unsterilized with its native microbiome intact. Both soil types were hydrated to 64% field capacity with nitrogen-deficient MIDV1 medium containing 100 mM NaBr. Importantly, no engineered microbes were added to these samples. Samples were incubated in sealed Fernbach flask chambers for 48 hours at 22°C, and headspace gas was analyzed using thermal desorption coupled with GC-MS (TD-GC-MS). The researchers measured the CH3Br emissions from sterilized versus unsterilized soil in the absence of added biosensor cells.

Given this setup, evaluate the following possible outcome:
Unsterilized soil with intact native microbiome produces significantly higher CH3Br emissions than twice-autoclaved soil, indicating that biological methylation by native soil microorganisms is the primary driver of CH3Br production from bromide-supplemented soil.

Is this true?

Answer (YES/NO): YES